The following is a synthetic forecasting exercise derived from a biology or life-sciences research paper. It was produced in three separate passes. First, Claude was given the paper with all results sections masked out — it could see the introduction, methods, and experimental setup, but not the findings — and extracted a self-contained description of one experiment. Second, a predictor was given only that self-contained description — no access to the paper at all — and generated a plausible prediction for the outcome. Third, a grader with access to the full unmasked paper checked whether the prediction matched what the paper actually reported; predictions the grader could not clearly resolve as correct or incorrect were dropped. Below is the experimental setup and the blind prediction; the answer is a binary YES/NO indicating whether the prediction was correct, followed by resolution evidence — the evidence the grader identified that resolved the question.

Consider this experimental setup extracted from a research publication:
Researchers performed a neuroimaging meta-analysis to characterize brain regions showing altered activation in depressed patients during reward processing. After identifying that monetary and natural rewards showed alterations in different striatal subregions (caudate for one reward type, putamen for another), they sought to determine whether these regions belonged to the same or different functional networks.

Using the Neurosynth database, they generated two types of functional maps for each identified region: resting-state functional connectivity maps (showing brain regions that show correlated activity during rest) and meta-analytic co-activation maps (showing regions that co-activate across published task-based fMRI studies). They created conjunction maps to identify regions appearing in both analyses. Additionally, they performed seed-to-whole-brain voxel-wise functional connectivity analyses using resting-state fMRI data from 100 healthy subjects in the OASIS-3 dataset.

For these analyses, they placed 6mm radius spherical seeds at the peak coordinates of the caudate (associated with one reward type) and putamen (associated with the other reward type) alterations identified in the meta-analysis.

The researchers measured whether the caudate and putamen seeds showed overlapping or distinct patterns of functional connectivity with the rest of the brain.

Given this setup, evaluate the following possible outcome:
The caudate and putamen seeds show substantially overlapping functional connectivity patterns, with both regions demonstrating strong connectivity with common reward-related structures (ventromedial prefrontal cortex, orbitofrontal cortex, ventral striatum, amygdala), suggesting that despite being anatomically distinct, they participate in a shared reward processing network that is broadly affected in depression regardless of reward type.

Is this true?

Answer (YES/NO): NO